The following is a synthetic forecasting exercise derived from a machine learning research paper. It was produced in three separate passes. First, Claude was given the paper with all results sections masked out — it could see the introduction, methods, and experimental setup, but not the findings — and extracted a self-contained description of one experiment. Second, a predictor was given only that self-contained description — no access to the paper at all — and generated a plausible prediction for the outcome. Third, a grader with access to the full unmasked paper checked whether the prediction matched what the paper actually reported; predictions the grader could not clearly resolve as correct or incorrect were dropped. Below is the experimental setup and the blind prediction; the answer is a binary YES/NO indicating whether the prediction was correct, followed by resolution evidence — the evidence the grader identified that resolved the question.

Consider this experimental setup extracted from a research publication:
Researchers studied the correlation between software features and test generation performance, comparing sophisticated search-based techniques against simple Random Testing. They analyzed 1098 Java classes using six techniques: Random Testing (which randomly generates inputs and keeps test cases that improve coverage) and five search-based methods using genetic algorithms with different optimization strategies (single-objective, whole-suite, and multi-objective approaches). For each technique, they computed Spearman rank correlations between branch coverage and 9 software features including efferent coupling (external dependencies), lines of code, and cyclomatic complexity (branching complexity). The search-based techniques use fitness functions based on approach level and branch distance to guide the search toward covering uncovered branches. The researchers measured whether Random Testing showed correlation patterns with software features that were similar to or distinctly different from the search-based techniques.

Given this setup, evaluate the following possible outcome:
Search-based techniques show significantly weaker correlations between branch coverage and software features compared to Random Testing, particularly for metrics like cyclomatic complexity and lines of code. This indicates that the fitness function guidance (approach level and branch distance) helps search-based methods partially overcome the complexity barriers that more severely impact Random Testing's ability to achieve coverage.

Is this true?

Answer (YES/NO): NO